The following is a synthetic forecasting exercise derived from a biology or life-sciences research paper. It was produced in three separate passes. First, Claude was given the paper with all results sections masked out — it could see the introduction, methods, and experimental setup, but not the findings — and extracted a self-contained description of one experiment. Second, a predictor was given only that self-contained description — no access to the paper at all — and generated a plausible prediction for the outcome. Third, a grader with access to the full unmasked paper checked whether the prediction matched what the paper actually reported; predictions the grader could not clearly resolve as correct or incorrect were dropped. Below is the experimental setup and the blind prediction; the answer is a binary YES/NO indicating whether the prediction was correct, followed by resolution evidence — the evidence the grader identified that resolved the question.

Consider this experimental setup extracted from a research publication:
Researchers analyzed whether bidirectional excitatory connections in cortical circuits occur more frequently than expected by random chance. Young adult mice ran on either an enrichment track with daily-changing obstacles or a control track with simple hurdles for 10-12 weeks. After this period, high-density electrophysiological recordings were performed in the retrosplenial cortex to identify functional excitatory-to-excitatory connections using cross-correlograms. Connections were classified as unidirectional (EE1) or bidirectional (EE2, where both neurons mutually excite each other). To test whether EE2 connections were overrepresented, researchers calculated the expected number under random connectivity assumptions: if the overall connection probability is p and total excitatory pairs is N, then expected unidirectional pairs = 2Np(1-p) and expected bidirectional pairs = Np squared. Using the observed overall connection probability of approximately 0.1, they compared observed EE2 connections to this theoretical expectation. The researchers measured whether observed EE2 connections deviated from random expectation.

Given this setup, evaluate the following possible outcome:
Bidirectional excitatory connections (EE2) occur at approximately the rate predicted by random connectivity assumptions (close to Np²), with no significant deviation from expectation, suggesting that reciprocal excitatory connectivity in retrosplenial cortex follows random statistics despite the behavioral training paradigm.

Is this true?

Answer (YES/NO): NO